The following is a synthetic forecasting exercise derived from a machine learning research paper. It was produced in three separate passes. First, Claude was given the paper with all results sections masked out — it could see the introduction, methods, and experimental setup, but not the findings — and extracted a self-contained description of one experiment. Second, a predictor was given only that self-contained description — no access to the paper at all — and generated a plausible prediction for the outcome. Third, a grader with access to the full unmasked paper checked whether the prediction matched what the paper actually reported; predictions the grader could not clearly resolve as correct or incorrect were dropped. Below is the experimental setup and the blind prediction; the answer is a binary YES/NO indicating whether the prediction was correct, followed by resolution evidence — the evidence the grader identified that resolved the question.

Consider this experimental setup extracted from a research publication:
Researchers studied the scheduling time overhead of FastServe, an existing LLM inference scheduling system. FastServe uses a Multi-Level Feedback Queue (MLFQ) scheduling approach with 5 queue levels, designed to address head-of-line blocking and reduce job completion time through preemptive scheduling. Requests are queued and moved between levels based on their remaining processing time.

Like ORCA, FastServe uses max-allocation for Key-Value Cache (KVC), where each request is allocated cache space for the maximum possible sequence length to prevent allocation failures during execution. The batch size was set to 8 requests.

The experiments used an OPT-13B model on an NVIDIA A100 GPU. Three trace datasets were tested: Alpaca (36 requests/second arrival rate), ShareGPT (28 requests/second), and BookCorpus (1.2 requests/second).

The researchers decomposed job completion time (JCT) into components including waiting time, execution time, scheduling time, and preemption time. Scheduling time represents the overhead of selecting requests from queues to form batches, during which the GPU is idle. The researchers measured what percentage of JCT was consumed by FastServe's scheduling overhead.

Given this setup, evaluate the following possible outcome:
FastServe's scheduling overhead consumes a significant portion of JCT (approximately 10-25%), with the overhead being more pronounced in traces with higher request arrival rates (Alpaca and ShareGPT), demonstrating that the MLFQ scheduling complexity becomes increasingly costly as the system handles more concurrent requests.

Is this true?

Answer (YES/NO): NO